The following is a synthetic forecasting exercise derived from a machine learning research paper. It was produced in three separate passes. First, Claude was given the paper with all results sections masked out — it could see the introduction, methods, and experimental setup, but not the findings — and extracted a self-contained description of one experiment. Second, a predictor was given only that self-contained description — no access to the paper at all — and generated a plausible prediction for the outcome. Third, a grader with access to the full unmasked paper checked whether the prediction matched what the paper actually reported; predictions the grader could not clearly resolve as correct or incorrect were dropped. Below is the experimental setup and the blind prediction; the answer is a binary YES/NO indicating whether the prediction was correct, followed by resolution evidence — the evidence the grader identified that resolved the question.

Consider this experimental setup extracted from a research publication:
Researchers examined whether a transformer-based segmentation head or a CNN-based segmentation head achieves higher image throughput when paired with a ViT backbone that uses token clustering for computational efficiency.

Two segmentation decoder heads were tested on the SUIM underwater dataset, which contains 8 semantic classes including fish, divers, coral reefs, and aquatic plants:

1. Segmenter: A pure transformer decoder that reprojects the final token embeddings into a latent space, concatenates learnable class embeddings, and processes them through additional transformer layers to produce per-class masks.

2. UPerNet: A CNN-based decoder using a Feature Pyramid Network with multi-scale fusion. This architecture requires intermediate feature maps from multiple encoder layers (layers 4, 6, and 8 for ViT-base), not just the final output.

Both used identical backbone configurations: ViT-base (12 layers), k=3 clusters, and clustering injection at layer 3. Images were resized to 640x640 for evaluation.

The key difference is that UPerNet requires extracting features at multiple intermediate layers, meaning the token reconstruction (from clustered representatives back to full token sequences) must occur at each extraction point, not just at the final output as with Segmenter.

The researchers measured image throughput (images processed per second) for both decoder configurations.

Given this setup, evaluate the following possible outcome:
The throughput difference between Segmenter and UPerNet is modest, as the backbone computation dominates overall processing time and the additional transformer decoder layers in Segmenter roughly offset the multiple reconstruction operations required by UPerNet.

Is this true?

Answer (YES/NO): NO